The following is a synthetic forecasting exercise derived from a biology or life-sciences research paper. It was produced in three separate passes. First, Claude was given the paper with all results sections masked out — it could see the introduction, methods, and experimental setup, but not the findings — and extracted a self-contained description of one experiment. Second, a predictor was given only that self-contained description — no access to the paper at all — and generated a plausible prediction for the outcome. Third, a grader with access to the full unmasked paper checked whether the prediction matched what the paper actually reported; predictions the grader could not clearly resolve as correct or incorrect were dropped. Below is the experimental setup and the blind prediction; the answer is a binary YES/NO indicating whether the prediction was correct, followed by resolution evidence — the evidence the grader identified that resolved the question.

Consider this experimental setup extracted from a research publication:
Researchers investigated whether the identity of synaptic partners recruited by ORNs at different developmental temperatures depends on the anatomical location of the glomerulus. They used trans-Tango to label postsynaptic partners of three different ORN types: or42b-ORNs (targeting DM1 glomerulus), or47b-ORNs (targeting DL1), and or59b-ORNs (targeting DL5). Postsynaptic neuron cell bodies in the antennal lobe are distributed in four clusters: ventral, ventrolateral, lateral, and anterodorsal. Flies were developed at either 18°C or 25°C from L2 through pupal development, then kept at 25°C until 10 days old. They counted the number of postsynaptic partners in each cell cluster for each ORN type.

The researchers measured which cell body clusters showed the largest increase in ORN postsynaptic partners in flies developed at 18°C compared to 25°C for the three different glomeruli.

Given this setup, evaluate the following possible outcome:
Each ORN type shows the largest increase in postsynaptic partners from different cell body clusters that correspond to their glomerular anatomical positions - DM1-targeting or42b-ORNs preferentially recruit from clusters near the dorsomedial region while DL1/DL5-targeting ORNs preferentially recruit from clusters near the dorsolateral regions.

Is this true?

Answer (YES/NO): NO